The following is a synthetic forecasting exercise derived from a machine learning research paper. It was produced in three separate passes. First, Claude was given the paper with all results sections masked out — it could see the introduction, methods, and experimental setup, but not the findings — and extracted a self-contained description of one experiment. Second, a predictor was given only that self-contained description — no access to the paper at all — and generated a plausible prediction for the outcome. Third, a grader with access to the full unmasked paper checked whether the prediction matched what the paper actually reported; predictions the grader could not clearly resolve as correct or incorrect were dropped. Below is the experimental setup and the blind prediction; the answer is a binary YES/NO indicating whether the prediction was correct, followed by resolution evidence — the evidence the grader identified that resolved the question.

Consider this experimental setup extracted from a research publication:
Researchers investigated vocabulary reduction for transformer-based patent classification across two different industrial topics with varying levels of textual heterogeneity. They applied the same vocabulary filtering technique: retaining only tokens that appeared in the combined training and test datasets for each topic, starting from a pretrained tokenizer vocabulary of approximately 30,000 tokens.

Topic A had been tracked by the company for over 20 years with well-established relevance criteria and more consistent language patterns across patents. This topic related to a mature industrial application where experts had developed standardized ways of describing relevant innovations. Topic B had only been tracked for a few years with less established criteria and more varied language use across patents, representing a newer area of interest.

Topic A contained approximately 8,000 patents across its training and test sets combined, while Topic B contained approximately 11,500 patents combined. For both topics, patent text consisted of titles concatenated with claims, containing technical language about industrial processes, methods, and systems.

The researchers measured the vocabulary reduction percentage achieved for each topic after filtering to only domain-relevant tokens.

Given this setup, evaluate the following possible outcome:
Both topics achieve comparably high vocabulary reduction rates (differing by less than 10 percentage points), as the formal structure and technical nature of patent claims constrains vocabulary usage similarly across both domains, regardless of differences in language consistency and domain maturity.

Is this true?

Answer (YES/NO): NO